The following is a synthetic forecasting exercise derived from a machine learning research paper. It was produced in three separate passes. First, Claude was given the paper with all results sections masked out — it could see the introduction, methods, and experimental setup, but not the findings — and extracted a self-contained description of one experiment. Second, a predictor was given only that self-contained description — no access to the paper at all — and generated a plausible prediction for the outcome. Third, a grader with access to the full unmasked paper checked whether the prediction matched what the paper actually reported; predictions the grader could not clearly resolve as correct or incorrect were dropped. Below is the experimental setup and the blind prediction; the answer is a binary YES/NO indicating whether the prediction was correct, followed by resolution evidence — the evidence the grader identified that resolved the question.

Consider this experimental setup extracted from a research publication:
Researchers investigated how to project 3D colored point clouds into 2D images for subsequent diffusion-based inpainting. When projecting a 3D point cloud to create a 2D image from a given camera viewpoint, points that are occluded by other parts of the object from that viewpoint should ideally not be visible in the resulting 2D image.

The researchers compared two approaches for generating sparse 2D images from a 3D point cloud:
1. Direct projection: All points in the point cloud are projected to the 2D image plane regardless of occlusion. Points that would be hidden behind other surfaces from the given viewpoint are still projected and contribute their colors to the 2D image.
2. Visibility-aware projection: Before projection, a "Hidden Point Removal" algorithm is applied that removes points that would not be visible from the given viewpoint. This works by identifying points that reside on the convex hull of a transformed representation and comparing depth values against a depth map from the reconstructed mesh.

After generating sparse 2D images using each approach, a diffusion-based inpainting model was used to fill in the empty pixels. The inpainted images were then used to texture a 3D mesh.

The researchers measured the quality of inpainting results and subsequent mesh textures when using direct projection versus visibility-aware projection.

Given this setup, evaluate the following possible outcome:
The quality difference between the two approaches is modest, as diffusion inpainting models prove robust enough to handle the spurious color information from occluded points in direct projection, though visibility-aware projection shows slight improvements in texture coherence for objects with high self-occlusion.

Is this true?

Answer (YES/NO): NO